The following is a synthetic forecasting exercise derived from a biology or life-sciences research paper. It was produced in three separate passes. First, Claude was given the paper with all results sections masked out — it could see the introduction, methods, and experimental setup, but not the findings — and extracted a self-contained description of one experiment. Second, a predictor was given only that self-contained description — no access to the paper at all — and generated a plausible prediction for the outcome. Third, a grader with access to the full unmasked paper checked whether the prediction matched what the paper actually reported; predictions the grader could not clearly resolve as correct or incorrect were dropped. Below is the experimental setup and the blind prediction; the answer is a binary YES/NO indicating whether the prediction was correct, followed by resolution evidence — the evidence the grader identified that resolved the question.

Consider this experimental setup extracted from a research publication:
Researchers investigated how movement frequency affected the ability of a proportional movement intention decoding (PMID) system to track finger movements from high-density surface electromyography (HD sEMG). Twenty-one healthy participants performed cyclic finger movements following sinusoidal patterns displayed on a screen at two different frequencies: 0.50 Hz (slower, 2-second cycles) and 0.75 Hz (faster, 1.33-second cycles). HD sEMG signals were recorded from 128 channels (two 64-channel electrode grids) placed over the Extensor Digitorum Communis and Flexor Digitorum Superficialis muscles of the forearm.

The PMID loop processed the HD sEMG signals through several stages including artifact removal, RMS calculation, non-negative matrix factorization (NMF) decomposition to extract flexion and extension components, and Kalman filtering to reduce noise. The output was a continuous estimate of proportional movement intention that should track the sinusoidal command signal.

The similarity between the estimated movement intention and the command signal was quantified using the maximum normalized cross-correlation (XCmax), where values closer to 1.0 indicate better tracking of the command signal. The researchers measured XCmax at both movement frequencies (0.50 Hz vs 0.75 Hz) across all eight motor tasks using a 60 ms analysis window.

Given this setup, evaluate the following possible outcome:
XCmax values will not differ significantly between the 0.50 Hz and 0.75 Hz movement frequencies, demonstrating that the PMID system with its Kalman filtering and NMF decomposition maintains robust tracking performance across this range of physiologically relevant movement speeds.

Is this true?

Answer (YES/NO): NO